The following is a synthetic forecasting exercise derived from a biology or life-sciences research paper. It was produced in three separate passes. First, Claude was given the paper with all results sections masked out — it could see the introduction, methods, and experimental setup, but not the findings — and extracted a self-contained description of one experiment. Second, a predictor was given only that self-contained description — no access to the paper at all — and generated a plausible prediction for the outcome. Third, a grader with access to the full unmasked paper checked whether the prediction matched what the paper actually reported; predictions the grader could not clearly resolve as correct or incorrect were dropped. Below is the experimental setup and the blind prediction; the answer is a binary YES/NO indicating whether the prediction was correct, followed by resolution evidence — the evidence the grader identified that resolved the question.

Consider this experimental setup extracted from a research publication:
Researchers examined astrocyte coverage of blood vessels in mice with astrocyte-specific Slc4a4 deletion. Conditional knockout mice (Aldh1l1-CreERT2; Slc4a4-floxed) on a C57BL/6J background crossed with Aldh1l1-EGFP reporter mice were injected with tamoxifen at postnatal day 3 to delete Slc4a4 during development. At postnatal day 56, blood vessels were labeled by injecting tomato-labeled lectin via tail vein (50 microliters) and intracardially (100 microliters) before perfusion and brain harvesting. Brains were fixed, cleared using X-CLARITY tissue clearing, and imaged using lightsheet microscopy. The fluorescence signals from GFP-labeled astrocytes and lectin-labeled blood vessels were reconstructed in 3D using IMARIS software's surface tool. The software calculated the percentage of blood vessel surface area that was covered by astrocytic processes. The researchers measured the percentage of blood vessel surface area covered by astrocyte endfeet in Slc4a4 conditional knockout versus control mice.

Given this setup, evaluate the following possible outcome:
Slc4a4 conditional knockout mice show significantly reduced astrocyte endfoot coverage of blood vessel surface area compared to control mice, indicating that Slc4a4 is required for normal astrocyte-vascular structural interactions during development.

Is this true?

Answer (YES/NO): YES